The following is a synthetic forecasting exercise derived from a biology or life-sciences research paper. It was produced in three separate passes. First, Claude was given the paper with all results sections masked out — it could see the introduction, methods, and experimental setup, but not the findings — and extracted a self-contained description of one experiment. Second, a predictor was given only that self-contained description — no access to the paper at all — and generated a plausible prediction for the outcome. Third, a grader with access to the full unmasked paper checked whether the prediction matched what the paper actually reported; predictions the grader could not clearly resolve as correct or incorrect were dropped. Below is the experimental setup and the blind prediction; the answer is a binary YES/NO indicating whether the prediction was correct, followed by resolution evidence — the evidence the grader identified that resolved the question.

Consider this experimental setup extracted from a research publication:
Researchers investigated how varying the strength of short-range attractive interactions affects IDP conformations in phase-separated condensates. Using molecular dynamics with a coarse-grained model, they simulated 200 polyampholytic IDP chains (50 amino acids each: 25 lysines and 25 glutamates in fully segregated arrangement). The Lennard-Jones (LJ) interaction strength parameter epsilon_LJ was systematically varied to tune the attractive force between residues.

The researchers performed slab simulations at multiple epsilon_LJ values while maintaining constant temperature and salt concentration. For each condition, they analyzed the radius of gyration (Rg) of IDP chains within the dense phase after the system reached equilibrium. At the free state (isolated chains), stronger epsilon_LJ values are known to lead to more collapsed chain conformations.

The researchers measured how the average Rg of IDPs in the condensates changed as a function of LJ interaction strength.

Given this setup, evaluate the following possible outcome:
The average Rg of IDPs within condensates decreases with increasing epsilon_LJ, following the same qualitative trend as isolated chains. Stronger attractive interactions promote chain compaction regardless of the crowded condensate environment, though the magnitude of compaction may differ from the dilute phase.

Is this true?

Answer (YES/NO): NO